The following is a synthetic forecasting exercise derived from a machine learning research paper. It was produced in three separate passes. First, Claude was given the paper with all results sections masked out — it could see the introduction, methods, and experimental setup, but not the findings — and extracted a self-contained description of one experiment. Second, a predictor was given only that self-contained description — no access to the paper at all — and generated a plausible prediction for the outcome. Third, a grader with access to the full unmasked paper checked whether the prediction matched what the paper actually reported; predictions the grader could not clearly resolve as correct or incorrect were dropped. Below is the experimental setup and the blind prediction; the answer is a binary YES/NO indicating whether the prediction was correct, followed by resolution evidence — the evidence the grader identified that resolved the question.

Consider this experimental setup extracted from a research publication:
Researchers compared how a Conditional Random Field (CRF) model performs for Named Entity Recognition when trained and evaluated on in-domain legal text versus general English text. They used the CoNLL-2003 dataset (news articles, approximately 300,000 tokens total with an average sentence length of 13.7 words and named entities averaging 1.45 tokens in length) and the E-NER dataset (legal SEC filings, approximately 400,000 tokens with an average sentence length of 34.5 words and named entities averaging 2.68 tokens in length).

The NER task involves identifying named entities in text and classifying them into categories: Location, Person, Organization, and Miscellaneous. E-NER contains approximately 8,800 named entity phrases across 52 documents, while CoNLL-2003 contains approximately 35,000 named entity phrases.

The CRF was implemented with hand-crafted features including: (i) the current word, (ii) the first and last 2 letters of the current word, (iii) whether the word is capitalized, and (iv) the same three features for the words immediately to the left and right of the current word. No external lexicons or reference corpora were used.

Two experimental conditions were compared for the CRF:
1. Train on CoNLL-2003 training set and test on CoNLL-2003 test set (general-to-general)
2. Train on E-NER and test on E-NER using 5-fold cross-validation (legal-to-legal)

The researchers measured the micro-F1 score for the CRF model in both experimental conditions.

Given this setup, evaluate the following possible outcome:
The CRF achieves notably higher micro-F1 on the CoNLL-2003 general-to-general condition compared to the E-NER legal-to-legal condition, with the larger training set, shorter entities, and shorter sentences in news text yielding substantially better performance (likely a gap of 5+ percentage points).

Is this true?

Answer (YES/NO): NO